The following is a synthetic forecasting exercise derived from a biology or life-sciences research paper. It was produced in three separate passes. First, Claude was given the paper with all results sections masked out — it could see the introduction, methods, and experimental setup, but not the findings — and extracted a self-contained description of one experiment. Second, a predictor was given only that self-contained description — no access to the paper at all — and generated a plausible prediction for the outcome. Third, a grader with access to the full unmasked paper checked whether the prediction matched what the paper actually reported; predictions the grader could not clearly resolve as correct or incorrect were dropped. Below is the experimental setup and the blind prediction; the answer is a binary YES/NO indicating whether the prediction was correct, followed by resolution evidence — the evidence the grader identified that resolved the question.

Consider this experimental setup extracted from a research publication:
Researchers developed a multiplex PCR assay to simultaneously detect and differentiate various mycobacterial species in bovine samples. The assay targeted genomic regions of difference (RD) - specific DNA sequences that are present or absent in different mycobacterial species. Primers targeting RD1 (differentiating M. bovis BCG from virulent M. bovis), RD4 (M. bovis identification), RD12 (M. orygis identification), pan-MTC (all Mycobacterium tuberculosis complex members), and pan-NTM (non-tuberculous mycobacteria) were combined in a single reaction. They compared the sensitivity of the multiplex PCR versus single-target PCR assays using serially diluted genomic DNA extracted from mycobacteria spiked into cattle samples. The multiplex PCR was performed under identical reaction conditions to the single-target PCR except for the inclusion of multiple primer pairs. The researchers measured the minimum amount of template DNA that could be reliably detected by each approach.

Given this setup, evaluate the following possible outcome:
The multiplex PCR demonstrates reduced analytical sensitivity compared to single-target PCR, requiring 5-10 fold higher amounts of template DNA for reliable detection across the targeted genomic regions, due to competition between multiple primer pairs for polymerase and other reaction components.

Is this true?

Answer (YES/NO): YES